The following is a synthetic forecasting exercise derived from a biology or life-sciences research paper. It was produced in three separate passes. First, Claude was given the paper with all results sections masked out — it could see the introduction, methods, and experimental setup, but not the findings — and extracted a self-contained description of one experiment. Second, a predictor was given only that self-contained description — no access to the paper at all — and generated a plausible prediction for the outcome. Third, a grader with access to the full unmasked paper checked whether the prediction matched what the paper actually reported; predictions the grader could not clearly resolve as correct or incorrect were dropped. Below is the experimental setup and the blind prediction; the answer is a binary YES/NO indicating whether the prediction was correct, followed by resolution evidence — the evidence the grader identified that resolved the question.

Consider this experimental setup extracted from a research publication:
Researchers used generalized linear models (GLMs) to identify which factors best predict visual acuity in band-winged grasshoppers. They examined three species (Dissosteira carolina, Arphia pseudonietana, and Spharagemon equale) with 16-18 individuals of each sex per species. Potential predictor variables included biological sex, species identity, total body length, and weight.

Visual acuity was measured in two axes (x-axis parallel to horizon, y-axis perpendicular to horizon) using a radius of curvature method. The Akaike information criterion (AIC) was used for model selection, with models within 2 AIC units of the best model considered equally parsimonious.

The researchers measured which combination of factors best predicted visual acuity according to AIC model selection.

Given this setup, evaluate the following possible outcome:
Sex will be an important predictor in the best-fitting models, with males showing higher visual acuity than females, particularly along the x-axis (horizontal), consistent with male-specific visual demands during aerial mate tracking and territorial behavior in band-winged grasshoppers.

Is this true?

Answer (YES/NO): NO